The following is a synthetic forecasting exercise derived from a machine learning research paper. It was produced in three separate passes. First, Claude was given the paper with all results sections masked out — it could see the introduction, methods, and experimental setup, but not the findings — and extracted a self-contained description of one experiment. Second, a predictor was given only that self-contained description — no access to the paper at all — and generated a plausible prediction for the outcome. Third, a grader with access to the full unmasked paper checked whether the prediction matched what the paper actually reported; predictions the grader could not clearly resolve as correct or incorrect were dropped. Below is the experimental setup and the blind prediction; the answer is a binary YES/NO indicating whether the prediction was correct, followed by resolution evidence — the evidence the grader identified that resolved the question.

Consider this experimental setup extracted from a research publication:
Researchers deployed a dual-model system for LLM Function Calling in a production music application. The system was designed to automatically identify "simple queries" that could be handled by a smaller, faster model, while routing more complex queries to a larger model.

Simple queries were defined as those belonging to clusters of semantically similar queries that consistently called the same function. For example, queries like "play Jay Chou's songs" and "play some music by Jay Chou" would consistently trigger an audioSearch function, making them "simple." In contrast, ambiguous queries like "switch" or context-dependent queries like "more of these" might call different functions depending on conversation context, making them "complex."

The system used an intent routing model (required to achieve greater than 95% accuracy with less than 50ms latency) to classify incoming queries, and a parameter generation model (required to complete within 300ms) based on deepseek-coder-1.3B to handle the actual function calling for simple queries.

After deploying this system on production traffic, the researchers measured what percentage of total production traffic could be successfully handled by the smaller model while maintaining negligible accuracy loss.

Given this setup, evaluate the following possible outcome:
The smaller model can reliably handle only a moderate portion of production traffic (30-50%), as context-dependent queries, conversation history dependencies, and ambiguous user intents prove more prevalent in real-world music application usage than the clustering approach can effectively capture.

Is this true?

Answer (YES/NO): NO